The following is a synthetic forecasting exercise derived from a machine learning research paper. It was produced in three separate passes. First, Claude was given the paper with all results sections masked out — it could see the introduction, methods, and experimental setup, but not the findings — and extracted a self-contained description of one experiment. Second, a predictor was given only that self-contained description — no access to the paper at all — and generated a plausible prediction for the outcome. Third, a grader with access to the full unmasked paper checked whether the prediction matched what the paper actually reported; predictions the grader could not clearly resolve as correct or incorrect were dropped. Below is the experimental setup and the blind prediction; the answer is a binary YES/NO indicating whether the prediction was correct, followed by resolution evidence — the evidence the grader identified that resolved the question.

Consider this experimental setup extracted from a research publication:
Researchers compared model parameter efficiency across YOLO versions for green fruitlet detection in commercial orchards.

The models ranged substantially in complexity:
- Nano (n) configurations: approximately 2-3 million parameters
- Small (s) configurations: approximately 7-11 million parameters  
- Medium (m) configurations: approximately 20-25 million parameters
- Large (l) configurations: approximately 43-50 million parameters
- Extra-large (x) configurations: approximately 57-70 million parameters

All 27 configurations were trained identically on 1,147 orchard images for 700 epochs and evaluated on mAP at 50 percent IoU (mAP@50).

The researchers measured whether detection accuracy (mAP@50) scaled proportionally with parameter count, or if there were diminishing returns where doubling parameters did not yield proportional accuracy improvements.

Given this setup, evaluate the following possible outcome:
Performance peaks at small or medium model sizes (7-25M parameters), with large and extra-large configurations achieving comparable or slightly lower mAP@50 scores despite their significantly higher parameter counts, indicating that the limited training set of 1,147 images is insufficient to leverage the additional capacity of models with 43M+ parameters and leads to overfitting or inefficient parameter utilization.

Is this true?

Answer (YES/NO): NO